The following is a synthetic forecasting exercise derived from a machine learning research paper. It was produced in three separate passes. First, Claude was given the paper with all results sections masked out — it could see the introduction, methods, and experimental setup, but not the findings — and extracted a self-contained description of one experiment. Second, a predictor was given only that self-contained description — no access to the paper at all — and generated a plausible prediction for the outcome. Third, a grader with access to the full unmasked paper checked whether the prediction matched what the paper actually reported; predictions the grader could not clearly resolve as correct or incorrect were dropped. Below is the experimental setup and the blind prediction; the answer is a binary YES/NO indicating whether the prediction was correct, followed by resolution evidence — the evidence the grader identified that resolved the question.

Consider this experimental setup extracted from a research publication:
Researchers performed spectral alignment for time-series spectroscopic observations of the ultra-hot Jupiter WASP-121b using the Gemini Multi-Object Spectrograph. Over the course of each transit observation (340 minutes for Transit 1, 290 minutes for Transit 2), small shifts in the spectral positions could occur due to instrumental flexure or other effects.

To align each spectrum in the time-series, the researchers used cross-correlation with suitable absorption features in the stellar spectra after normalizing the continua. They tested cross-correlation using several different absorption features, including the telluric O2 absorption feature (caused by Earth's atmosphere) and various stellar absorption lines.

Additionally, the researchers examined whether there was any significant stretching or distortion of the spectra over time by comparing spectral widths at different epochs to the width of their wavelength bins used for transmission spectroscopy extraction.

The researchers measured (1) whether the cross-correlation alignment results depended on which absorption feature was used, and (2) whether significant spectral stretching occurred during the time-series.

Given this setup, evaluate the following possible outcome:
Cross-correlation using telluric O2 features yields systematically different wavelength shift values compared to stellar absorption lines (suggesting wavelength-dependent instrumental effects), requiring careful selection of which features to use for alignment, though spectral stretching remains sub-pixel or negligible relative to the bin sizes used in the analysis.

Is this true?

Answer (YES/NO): NO